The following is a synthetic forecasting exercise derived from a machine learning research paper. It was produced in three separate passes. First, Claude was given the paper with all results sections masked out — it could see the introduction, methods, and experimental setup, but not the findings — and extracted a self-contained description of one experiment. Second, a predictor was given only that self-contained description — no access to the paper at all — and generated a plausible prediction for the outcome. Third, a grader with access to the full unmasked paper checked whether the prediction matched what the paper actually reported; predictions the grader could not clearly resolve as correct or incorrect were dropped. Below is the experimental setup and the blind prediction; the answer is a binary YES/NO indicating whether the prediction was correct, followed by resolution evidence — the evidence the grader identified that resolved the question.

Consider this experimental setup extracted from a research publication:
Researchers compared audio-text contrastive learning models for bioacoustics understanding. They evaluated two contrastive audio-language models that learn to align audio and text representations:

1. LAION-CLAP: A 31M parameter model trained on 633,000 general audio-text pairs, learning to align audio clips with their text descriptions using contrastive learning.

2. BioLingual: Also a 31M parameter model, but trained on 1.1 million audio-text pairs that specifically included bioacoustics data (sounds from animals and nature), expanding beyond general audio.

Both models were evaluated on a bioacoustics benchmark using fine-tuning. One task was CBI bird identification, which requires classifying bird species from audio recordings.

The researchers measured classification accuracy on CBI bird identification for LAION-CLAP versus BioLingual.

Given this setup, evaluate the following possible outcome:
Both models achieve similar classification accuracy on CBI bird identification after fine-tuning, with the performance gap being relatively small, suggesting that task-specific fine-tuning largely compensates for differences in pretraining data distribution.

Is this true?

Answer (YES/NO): NO